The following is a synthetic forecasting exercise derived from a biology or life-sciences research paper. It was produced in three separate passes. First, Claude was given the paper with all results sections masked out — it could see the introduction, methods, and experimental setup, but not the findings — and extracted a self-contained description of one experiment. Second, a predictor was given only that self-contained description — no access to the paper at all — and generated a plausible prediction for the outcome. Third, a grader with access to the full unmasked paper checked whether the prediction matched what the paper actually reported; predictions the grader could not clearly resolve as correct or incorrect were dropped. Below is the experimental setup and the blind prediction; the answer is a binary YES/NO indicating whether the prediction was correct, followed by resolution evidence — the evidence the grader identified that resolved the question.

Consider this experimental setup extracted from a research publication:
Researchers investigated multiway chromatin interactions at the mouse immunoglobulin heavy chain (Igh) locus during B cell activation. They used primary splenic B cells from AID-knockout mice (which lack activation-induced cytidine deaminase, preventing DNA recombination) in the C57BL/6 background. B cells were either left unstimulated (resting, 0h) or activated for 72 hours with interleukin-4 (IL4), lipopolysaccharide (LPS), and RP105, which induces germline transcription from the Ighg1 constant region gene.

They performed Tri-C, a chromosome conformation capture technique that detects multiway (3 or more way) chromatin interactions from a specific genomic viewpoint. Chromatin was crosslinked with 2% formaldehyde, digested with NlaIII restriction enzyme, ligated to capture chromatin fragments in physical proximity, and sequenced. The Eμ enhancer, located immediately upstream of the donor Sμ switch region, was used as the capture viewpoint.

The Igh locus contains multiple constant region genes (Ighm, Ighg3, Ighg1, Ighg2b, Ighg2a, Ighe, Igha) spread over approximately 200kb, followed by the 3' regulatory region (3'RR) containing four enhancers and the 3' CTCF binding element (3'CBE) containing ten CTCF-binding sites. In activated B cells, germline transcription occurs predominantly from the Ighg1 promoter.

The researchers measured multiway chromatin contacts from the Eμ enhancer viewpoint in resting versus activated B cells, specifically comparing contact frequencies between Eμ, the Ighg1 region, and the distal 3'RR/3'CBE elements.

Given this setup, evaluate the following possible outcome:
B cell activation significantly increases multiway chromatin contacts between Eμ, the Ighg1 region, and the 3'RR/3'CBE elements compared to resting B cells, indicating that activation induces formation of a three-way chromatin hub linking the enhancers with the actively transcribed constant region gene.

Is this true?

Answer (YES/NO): YES